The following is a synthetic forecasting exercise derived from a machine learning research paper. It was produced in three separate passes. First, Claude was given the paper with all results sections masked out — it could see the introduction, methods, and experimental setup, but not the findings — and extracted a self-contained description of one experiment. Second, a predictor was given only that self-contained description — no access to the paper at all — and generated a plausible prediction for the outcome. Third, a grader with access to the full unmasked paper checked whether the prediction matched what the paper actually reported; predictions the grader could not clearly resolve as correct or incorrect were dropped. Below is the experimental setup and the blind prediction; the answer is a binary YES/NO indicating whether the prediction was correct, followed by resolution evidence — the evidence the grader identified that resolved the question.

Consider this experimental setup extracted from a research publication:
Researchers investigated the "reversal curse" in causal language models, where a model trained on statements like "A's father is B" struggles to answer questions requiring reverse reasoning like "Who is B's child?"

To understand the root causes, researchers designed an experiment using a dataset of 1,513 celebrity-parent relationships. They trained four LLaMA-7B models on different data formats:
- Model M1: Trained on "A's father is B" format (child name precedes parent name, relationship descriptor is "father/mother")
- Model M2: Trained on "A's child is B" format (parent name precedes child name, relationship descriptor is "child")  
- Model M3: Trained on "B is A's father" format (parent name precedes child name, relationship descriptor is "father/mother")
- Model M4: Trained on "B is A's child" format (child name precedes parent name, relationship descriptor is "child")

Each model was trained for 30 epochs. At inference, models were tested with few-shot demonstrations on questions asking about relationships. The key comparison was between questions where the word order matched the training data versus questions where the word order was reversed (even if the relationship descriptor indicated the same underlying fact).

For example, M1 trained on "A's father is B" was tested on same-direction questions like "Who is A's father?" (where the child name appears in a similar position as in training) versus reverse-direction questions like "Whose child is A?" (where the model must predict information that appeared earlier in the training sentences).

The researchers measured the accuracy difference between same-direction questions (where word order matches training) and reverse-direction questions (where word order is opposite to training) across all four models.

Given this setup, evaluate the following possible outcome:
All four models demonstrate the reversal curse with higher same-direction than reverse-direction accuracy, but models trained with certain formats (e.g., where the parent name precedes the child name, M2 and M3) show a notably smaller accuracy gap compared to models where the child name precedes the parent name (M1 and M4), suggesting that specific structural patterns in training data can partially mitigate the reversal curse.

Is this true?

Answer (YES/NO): NO